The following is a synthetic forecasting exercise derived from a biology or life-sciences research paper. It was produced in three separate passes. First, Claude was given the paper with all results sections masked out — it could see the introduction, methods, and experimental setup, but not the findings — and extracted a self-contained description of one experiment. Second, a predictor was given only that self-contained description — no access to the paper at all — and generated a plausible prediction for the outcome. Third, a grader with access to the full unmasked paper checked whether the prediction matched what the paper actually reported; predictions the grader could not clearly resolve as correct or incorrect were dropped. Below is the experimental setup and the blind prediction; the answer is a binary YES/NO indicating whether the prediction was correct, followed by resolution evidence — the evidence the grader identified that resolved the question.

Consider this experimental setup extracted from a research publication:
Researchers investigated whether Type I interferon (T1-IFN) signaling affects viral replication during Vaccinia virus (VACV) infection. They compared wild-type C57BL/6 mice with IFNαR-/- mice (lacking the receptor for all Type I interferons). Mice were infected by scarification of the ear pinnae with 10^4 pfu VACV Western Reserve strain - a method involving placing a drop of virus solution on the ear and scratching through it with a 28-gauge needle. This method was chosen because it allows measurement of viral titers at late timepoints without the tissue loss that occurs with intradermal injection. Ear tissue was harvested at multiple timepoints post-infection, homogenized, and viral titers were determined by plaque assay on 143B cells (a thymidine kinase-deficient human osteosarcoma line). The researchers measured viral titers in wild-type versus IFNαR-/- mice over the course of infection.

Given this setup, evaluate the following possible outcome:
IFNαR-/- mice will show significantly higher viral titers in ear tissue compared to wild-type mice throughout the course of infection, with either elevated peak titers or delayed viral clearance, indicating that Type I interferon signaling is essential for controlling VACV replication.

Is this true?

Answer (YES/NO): NO